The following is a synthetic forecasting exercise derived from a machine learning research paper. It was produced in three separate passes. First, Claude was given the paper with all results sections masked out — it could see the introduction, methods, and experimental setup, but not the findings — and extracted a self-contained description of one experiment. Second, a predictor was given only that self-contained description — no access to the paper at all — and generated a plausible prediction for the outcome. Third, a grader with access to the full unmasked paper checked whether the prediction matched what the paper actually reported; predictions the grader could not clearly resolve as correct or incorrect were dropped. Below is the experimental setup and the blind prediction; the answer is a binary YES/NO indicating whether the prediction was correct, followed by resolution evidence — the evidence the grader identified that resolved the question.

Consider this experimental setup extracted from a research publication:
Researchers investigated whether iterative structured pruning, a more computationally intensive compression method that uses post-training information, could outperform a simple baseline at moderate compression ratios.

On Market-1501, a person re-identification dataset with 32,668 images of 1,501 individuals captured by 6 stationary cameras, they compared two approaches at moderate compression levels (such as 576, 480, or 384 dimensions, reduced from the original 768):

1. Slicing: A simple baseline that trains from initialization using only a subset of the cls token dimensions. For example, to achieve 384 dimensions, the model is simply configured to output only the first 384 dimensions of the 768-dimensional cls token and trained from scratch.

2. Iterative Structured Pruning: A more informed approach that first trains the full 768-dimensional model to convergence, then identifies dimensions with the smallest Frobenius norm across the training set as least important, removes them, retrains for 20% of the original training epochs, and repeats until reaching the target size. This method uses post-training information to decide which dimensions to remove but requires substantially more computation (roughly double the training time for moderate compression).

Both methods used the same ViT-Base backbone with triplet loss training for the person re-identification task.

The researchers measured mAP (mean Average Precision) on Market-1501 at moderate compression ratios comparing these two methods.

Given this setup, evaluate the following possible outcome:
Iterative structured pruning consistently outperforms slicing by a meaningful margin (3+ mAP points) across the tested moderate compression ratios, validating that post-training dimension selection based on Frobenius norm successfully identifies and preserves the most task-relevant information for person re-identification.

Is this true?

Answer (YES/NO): NO